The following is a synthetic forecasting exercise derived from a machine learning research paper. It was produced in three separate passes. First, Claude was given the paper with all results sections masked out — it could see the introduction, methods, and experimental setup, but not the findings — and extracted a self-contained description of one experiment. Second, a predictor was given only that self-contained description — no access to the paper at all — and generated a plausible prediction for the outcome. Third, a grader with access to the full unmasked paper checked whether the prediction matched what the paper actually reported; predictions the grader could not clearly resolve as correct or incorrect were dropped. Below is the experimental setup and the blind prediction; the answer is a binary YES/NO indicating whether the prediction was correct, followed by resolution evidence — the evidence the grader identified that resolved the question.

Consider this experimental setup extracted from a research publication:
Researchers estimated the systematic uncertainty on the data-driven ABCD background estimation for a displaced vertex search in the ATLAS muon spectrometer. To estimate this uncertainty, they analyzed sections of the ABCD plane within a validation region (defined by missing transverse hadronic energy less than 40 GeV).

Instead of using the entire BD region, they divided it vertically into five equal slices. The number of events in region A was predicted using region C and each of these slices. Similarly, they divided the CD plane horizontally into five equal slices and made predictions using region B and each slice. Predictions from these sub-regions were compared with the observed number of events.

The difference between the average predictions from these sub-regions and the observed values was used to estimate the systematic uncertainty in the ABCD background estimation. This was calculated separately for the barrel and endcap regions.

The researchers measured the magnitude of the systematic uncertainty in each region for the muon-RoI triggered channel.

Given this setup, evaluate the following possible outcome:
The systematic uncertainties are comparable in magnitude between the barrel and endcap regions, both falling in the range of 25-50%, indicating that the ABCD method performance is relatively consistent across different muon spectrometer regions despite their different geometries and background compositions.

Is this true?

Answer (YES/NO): NO